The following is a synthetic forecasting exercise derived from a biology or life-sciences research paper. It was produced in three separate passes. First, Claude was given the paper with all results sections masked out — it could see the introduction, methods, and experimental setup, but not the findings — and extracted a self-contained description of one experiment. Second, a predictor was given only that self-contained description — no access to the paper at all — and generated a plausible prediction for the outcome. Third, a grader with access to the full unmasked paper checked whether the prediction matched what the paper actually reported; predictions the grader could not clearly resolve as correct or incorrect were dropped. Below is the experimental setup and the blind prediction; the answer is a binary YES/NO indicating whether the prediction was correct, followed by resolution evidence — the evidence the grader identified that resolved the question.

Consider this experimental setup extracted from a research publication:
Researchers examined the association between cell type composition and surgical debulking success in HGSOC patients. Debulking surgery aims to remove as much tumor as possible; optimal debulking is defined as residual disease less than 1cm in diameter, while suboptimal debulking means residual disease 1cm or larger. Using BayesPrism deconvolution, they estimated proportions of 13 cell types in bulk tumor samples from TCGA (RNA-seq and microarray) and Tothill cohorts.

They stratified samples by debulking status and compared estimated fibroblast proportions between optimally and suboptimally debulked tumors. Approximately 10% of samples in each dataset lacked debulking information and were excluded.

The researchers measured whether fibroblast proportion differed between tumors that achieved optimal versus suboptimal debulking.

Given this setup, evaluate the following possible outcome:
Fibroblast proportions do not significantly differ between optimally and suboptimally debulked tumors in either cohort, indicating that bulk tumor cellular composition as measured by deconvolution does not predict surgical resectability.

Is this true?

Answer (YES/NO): NO